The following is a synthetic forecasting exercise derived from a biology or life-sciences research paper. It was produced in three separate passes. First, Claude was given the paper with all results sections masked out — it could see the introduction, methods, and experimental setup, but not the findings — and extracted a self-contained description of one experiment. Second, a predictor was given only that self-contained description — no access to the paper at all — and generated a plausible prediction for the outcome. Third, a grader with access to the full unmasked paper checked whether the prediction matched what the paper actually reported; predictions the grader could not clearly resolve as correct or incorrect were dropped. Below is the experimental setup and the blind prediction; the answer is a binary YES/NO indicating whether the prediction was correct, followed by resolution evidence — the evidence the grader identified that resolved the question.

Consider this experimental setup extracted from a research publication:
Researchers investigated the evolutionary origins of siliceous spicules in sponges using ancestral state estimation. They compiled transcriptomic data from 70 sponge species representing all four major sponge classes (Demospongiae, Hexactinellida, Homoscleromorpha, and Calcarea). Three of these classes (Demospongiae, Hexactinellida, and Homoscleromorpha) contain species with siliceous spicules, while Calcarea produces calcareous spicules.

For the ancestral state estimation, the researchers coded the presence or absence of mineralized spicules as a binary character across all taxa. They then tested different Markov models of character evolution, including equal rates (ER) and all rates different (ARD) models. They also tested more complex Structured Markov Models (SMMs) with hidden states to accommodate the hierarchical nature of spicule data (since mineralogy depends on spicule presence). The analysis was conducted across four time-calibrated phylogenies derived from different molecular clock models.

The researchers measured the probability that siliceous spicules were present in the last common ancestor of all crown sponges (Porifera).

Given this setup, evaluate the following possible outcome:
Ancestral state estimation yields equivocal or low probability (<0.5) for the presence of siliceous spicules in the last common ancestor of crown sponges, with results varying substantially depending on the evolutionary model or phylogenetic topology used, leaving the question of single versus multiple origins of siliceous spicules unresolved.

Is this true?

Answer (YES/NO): NO